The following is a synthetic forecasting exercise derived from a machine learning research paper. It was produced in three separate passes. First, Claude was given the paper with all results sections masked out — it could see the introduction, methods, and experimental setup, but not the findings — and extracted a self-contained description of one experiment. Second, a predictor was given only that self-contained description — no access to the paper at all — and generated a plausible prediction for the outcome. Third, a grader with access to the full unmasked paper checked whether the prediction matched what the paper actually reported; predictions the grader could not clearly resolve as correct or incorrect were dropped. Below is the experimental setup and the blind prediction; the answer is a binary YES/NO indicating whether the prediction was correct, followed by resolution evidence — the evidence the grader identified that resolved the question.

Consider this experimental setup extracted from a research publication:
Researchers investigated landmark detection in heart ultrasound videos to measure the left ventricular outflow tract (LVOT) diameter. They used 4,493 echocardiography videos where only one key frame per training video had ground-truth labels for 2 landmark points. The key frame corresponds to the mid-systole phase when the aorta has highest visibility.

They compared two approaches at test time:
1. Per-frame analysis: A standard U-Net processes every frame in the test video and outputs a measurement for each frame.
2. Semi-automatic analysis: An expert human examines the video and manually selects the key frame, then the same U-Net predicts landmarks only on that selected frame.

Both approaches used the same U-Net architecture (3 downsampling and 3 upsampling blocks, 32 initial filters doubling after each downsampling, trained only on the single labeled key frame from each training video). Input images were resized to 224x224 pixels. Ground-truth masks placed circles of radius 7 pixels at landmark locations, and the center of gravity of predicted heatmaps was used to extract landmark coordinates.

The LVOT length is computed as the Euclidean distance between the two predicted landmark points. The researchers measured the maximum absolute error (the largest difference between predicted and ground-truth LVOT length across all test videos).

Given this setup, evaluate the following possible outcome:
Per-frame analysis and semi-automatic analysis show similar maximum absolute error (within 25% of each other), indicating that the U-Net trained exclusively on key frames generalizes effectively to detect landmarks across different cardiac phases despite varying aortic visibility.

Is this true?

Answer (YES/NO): NO